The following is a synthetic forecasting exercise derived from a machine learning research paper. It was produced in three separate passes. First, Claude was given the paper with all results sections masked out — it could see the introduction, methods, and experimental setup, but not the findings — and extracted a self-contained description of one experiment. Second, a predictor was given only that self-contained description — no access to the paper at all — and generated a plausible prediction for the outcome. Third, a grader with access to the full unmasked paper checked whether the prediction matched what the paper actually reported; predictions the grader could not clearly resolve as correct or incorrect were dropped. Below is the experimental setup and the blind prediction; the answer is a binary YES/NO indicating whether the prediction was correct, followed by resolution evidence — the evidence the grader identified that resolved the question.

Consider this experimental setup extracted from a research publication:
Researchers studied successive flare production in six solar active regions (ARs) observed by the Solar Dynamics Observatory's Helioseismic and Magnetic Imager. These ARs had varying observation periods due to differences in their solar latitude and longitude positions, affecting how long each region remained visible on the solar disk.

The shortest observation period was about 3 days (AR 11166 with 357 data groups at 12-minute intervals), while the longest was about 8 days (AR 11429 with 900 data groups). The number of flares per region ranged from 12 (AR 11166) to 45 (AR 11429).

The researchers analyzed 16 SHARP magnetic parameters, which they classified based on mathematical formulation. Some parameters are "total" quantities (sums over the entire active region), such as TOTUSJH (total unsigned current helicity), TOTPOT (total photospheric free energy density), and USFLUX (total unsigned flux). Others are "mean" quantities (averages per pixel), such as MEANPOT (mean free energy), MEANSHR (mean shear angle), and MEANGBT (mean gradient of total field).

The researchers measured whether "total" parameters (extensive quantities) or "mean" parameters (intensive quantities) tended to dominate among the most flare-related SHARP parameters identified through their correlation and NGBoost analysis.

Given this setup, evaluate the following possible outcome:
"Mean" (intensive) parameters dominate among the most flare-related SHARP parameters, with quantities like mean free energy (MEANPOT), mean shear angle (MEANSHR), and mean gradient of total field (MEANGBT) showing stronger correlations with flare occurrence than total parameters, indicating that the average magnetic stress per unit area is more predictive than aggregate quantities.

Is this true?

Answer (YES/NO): NO